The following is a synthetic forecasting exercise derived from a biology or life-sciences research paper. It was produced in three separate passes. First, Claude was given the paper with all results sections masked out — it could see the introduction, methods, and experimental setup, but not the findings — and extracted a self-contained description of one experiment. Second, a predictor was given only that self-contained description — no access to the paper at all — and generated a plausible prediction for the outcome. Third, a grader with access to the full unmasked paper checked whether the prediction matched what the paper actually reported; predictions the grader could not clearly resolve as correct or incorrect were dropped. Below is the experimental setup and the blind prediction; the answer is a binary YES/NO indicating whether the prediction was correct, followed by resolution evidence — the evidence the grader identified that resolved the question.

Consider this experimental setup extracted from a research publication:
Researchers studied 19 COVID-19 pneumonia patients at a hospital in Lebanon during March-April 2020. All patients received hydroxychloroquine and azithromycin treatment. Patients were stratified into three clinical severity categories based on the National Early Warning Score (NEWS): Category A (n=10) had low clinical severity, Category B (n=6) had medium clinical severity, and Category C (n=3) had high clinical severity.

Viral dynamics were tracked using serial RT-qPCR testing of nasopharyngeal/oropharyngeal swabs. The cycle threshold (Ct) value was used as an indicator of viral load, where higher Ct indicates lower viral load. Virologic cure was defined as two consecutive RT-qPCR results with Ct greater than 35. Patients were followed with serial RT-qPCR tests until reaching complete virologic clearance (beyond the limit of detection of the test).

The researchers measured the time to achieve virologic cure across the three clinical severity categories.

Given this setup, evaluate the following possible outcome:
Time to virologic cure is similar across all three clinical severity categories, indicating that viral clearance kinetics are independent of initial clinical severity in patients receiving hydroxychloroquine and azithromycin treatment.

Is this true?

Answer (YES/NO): NO